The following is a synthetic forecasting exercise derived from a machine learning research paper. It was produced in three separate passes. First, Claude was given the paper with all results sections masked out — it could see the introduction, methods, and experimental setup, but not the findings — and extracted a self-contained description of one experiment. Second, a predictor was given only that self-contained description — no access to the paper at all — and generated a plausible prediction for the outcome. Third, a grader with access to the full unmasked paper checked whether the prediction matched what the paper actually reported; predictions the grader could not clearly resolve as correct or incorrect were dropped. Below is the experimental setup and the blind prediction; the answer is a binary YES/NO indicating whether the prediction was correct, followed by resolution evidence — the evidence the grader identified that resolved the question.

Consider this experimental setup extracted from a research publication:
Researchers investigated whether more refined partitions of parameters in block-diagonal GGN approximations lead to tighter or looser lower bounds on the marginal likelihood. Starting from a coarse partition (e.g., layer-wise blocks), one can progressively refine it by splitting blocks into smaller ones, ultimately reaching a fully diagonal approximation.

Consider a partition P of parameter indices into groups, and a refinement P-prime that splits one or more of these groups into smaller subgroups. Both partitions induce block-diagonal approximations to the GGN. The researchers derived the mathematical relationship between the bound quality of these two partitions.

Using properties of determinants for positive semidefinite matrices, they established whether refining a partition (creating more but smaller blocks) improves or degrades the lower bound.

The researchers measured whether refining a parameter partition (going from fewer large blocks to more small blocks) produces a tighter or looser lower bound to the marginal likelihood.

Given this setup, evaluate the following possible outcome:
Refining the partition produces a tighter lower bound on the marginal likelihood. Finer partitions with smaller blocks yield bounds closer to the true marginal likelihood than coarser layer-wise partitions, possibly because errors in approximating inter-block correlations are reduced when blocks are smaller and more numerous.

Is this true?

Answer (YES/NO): NO